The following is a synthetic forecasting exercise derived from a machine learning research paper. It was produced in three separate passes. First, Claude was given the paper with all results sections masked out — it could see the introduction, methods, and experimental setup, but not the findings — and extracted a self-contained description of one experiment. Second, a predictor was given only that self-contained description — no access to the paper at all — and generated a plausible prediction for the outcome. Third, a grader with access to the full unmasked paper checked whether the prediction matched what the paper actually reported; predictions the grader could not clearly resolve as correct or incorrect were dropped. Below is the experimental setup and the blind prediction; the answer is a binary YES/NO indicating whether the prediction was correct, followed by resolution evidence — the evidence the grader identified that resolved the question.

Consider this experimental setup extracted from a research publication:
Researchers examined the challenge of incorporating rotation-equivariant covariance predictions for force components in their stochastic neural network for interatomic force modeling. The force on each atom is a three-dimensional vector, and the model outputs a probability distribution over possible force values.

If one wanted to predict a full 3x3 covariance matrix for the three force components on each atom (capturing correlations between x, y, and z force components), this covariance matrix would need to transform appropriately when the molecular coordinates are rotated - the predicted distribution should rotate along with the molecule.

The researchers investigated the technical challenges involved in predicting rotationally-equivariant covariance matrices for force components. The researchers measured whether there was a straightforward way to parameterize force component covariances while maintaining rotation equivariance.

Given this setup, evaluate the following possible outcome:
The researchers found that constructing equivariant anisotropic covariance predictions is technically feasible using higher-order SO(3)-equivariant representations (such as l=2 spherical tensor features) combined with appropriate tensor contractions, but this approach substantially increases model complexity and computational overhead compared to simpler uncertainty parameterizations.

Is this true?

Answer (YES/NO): NO